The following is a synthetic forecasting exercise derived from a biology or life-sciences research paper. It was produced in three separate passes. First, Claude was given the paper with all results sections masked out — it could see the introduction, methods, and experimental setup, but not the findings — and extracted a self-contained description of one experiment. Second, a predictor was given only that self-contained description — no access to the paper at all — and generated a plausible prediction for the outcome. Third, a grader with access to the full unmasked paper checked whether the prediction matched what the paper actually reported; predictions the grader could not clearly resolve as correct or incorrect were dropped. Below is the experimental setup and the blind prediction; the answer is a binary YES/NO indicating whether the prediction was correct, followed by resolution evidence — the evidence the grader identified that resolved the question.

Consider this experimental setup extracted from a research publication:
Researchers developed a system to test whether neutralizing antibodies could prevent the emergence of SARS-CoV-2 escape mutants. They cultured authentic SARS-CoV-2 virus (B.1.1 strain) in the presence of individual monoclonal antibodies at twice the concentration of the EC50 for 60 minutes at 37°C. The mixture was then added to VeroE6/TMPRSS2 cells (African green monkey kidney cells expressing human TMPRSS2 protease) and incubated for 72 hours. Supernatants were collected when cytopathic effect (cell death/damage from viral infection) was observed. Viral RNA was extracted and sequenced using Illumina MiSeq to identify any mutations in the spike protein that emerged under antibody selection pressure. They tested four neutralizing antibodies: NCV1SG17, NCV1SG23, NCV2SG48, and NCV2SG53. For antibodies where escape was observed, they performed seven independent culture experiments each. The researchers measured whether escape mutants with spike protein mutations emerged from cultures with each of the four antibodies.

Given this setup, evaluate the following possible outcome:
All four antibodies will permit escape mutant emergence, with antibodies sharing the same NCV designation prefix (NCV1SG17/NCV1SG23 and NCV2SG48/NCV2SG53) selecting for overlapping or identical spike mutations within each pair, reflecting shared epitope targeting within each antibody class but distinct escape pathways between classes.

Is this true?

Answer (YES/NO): NO